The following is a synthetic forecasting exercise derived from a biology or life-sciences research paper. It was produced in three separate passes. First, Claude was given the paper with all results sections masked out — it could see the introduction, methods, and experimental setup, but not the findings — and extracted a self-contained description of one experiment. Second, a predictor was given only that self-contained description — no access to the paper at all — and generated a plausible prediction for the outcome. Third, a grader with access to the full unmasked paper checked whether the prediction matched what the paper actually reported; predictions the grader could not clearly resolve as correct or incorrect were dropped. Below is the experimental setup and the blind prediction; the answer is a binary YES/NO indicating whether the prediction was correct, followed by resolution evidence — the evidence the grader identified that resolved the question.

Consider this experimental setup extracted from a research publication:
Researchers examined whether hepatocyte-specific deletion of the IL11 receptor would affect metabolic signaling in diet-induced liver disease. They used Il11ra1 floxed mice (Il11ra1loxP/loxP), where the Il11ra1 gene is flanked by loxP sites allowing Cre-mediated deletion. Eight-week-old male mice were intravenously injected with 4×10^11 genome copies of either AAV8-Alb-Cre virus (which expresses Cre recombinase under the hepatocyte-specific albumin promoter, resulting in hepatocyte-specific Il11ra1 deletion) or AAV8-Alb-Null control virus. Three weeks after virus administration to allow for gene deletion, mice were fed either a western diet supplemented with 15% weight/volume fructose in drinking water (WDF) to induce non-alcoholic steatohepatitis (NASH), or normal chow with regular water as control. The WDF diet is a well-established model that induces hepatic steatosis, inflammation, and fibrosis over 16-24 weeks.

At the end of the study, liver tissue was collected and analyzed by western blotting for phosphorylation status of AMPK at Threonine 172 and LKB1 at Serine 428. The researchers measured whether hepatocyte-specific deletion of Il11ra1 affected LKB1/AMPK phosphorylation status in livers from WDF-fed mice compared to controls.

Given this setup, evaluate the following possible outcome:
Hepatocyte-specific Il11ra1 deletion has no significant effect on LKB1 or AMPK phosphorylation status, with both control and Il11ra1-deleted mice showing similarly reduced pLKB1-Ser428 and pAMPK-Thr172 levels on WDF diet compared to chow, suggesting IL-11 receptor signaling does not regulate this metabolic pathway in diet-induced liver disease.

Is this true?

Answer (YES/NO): NO